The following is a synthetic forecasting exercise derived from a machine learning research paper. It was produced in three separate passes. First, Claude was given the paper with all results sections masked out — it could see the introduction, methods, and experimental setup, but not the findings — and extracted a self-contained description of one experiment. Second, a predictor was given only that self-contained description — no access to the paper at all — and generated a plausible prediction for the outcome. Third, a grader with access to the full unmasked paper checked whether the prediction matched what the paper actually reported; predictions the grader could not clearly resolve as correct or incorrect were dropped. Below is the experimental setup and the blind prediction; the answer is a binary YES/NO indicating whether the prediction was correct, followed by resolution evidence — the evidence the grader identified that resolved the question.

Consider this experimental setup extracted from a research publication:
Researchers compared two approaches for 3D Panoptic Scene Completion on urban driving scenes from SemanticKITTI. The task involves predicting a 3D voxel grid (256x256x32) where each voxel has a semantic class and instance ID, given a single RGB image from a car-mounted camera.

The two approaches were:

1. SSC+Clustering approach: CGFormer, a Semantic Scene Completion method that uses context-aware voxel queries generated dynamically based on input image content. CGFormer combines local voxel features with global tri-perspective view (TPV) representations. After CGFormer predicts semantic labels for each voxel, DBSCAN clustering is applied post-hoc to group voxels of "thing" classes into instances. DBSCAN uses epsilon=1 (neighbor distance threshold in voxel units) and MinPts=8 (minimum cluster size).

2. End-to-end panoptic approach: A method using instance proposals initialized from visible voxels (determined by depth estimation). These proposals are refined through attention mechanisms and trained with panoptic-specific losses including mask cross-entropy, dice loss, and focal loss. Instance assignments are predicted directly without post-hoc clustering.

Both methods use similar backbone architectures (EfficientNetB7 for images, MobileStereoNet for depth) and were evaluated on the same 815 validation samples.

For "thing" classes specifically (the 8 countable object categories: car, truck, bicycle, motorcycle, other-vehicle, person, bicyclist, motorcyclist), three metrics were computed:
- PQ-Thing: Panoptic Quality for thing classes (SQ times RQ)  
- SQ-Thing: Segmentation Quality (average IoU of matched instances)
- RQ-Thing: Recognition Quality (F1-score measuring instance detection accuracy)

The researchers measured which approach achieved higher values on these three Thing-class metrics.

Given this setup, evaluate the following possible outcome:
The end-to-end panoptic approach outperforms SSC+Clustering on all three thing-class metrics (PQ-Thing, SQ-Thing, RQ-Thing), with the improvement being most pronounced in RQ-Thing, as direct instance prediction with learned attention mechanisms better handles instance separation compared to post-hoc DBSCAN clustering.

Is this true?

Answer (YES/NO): NO